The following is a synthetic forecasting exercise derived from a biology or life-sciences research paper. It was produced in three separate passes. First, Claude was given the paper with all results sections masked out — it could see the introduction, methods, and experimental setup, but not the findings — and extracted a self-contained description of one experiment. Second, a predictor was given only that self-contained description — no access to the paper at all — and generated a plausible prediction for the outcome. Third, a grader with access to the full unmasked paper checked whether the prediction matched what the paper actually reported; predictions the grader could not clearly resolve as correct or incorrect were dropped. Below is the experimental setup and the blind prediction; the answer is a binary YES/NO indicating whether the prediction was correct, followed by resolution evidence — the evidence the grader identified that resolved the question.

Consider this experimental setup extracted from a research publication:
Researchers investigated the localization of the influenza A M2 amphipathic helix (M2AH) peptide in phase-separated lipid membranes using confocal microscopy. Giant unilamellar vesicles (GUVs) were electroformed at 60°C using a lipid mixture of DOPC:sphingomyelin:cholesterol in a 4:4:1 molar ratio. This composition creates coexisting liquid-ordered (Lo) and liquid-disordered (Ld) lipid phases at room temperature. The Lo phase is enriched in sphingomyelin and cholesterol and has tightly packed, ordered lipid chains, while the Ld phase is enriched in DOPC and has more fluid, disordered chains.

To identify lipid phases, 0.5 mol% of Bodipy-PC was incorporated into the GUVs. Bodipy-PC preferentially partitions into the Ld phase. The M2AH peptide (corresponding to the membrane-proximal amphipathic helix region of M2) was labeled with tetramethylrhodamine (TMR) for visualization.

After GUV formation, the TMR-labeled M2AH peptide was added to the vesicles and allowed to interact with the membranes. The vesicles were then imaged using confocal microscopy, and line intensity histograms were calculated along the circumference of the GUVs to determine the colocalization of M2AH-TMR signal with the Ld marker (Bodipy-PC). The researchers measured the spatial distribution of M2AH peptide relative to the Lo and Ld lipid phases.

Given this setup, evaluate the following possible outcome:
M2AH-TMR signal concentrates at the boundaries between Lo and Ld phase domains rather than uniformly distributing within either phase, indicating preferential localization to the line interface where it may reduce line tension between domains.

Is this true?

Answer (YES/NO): NO